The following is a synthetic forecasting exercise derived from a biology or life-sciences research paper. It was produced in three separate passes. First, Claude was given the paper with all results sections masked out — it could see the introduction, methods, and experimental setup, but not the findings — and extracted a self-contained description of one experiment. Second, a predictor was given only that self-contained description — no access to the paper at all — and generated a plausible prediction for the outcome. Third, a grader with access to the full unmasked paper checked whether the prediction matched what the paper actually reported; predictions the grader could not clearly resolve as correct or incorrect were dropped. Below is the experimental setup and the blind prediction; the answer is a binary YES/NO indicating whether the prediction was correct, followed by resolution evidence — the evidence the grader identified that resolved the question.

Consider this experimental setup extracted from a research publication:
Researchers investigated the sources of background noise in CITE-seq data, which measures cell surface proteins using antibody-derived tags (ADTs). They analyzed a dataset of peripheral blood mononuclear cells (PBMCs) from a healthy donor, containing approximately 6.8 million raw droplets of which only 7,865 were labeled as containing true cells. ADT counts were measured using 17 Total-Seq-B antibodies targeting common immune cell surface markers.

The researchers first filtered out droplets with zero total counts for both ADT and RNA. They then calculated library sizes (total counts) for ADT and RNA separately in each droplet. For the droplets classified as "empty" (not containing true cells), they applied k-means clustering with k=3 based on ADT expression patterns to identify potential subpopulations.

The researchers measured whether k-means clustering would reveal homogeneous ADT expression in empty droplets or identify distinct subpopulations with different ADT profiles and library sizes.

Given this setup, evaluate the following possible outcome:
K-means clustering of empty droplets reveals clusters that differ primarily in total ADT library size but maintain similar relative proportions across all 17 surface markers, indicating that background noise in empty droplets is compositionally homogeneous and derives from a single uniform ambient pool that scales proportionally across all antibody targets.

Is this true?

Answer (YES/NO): NO